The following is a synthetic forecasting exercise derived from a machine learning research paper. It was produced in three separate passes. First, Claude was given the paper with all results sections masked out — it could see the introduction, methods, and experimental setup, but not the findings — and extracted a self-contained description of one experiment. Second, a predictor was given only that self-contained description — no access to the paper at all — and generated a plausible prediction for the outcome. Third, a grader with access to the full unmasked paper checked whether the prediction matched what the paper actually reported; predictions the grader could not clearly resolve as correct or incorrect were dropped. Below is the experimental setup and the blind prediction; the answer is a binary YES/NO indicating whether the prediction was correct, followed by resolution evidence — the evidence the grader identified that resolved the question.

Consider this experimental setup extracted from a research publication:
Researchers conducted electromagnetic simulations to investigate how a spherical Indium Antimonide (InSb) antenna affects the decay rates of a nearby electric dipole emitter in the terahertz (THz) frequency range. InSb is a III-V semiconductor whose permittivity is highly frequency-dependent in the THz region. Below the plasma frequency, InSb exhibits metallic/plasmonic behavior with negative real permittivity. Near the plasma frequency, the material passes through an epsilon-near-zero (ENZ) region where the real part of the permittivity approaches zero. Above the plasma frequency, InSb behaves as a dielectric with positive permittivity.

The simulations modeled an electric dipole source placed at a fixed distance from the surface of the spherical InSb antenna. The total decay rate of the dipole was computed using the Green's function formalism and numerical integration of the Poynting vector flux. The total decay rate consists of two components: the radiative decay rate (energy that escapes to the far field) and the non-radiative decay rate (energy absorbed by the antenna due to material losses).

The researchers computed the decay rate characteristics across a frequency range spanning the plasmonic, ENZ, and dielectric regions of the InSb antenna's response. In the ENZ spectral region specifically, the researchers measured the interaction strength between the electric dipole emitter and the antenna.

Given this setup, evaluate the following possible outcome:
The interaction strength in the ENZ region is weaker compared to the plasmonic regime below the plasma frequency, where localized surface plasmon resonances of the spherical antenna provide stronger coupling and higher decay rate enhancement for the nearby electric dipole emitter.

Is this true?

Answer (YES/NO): YES